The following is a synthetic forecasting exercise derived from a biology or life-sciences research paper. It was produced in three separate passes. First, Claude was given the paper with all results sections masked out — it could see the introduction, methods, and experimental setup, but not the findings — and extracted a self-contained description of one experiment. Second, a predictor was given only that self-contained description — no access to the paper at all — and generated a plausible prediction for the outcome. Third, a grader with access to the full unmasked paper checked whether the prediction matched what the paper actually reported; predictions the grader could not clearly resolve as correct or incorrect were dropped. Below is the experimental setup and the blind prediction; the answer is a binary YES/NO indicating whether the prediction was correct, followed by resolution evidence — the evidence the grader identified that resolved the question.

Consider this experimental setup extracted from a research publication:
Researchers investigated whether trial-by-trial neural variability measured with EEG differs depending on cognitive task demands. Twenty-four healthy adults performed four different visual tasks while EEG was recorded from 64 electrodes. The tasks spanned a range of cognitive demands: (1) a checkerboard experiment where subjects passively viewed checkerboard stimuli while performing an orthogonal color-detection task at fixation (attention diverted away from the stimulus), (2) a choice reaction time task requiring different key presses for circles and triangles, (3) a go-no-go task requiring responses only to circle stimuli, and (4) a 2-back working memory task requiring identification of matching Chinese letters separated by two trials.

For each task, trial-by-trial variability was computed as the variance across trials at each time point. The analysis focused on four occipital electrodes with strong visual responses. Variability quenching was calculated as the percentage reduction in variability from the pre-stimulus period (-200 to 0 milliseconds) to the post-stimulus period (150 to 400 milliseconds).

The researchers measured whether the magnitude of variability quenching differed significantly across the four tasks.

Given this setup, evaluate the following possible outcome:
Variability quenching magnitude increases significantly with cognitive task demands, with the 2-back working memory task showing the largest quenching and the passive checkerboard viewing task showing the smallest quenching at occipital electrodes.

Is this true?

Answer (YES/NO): NO